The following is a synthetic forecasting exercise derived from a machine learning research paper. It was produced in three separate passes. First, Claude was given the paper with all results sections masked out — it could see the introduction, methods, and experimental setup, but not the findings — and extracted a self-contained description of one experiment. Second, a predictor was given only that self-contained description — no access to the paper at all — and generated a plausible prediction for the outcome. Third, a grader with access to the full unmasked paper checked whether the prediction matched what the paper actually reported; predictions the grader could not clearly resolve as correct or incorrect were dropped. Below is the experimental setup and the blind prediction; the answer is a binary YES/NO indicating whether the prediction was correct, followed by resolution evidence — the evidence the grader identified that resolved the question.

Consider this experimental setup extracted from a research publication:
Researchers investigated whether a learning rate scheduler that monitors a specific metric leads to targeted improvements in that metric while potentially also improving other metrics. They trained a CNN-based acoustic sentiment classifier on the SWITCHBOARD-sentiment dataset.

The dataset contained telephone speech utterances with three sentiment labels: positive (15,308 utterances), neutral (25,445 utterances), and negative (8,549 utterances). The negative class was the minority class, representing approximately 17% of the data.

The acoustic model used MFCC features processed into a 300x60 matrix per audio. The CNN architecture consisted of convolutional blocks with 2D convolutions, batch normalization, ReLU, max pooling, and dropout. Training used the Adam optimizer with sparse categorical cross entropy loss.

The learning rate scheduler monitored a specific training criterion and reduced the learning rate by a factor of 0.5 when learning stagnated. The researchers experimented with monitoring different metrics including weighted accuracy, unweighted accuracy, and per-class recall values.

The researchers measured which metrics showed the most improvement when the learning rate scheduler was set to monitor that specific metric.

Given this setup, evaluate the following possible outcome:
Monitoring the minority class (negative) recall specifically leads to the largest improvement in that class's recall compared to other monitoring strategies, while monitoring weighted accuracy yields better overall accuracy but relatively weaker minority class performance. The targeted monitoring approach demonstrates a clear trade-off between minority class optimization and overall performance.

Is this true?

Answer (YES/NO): NO